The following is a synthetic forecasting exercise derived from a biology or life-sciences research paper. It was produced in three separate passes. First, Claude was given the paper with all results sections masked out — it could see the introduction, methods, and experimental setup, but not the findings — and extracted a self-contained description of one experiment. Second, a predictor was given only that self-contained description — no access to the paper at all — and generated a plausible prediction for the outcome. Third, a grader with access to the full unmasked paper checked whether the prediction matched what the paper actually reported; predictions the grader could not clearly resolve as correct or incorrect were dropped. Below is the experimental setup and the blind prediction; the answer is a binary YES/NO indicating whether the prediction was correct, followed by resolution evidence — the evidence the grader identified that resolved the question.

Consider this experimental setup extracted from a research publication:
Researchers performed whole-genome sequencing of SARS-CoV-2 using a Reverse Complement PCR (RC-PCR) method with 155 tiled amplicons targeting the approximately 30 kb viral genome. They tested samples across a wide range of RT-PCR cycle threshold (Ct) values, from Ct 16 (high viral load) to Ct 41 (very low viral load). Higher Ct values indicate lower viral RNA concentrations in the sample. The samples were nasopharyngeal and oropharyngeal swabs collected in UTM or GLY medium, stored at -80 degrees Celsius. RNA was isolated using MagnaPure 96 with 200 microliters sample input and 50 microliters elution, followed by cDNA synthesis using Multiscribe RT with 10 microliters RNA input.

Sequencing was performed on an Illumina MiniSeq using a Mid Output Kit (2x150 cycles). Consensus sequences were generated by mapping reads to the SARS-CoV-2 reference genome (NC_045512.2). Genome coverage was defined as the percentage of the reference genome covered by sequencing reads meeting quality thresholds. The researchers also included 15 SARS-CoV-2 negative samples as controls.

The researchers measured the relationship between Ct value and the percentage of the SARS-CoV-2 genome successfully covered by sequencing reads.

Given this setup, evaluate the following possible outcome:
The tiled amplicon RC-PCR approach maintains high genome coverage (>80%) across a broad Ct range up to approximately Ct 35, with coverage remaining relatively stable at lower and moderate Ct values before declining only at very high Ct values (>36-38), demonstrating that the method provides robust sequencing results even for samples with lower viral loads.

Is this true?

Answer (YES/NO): NO